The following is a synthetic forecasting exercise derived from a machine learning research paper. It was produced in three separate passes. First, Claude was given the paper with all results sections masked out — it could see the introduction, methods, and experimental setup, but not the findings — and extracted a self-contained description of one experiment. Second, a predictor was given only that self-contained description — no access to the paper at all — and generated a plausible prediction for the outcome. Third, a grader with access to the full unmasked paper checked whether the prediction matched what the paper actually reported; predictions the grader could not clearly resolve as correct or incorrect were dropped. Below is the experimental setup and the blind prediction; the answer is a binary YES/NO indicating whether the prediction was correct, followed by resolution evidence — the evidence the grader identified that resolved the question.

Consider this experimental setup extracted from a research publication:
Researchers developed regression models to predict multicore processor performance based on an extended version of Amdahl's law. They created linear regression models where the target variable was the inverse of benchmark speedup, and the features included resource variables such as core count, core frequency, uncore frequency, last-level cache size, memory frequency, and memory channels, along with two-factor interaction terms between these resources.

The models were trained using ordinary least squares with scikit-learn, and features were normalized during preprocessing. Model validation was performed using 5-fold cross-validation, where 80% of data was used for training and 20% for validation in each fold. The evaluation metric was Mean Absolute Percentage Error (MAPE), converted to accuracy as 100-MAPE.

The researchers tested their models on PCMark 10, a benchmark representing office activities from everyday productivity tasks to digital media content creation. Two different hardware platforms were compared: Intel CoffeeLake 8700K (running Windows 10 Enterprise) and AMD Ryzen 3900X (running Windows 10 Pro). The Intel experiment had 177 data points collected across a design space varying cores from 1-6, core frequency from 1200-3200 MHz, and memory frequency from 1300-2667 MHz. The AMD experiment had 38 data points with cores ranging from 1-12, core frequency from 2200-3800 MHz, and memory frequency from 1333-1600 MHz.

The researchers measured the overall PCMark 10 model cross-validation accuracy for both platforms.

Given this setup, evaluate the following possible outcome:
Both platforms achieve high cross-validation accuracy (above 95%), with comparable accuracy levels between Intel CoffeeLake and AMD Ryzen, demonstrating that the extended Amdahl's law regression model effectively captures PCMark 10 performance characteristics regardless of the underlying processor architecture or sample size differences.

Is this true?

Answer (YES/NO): NO